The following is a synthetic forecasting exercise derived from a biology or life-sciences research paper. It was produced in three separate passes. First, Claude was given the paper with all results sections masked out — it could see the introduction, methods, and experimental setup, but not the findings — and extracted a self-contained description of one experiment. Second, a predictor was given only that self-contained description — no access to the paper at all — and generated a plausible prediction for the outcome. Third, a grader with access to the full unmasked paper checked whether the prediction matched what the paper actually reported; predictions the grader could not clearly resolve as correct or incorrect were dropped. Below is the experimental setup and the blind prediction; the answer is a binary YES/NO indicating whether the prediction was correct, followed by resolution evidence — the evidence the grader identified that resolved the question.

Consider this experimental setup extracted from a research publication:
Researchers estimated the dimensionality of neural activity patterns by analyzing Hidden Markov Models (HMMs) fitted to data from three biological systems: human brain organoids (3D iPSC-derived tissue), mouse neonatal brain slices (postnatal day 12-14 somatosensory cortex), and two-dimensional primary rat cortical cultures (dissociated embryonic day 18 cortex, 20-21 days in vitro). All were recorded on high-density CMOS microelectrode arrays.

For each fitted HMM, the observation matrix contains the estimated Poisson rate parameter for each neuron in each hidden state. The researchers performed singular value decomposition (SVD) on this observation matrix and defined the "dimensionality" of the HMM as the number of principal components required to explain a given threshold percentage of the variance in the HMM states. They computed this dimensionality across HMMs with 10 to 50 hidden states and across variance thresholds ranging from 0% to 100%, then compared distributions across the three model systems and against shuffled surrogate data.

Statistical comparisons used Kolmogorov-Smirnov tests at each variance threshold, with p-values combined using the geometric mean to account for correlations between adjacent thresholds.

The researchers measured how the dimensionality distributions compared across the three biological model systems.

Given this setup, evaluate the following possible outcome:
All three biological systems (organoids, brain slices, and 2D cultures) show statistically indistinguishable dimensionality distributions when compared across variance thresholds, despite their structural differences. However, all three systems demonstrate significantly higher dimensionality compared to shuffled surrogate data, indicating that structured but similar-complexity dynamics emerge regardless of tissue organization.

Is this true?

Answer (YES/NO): NO